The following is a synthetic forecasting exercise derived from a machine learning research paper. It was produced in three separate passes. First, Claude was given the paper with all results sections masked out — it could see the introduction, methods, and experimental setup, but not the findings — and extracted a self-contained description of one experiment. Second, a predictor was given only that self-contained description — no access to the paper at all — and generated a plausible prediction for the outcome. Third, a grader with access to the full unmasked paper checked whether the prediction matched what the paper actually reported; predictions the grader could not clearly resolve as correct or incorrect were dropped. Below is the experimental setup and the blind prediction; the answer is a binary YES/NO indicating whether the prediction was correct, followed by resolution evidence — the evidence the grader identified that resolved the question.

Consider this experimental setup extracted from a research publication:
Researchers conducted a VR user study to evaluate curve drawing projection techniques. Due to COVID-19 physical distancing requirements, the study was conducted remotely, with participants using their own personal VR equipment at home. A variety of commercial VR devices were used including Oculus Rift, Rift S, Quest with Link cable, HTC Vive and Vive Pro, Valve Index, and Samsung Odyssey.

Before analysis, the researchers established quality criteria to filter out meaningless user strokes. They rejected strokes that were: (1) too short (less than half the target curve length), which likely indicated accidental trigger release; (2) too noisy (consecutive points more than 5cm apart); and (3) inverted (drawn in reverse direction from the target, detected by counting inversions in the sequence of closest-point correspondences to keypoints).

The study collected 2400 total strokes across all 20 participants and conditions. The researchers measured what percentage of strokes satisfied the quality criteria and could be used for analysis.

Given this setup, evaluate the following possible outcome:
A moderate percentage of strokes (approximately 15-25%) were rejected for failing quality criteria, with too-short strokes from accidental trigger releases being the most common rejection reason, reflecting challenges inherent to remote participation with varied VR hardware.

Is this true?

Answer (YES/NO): NO